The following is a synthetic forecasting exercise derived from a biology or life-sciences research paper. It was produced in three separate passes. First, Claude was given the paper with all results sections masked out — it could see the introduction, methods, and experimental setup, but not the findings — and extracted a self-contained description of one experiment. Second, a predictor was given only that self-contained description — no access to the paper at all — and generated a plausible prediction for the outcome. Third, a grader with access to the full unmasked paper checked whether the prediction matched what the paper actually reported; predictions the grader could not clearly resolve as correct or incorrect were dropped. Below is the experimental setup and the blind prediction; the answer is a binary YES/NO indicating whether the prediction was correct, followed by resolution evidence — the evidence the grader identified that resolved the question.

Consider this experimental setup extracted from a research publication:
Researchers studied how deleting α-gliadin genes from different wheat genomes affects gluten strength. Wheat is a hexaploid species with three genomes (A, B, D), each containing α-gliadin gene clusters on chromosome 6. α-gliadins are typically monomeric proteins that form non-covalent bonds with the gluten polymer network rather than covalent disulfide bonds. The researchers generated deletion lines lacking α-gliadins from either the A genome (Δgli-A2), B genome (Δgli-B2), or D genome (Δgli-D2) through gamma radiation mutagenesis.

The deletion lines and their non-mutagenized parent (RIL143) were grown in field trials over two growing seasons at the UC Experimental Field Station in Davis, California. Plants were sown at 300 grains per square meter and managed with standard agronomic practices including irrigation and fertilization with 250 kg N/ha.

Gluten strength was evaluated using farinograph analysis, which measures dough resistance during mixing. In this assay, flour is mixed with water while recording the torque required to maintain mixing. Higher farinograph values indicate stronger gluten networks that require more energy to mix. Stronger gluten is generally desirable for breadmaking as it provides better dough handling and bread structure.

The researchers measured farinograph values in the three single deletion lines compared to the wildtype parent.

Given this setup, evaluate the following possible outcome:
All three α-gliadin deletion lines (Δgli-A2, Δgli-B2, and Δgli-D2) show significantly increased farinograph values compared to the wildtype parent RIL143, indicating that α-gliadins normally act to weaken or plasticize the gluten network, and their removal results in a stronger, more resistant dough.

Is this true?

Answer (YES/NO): NO